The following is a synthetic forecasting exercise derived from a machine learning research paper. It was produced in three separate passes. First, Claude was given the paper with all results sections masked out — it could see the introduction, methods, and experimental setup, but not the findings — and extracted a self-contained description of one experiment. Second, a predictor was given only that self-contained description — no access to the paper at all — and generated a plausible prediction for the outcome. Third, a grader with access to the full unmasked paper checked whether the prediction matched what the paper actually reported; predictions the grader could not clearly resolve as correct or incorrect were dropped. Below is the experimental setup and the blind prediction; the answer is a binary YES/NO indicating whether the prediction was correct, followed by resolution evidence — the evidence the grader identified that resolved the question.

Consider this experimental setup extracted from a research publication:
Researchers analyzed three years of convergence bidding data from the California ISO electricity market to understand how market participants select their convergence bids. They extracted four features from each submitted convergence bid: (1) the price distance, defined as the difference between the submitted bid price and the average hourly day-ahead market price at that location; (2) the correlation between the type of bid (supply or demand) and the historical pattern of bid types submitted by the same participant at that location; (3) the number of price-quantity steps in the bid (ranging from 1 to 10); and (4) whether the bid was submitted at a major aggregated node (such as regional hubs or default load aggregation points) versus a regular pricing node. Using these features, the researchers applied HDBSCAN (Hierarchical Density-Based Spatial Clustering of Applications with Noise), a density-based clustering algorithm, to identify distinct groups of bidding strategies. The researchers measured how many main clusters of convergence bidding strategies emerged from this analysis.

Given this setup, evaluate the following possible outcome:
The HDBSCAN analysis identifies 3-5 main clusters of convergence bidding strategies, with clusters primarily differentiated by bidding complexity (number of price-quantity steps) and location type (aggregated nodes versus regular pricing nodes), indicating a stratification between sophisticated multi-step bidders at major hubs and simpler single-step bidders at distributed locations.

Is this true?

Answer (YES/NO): NO